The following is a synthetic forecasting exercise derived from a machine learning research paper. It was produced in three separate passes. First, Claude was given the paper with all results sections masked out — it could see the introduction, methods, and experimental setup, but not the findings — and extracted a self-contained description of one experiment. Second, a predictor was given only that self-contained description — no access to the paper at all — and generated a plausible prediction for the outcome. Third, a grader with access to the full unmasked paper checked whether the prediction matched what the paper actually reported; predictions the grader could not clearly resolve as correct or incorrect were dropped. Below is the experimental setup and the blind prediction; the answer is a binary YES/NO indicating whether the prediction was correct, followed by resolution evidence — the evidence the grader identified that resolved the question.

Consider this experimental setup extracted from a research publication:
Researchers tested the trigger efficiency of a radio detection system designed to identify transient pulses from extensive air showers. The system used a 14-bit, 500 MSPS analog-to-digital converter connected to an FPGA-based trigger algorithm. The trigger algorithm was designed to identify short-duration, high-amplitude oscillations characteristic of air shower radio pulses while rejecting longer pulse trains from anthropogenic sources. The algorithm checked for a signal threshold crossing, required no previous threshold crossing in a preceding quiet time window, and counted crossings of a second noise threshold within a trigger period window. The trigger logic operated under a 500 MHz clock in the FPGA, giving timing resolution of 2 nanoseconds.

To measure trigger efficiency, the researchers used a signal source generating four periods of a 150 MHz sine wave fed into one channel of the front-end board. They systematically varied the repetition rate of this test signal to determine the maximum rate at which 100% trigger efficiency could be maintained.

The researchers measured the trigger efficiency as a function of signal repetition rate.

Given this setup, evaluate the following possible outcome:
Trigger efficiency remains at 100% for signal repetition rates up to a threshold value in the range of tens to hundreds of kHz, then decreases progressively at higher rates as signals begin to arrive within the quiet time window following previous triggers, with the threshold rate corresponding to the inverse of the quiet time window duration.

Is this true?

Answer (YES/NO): NO